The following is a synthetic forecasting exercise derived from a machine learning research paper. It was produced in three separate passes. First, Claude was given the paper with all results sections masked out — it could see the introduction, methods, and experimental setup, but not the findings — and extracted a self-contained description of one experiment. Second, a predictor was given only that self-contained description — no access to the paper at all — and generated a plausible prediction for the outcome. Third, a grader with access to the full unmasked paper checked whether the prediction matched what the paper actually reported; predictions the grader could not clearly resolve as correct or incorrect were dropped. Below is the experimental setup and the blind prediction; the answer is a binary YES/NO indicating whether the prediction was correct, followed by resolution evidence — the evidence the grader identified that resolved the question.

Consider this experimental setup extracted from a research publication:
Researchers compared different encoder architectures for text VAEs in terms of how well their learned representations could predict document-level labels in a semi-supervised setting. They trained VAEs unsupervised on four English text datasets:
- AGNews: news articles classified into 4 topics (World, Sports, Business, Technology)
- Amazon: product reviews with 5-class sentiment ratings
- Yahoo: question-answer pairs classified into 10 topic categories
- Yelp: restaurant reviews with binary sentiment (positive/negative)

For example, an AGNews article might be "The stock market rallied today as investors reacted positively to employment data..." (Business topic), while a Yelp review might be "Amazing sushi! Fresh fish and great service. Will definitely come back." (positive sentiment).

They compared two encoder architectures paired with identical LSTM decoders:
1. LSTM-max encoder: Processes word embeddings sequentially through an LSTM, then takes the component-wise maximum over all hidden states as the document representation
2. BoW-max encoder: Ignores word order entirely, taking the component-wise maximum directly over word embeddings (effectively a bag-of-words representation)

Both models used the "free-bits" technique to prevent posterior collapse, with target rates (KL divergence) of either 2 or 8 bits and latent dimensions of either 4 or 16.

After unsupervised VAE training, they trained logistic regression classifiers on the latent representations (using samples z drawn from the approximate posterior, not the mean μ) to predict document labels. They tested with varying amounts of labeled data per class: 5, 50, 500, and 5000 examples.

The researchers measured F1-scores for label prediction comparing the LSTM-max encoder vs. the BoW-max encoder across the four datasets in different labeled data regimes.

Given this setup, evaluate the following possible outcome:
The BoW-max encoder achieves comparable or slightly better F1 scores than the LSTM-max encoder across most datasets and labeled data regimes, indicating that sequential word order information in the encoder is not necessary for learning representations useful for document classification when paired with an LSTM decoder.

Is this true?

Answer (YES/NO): YES